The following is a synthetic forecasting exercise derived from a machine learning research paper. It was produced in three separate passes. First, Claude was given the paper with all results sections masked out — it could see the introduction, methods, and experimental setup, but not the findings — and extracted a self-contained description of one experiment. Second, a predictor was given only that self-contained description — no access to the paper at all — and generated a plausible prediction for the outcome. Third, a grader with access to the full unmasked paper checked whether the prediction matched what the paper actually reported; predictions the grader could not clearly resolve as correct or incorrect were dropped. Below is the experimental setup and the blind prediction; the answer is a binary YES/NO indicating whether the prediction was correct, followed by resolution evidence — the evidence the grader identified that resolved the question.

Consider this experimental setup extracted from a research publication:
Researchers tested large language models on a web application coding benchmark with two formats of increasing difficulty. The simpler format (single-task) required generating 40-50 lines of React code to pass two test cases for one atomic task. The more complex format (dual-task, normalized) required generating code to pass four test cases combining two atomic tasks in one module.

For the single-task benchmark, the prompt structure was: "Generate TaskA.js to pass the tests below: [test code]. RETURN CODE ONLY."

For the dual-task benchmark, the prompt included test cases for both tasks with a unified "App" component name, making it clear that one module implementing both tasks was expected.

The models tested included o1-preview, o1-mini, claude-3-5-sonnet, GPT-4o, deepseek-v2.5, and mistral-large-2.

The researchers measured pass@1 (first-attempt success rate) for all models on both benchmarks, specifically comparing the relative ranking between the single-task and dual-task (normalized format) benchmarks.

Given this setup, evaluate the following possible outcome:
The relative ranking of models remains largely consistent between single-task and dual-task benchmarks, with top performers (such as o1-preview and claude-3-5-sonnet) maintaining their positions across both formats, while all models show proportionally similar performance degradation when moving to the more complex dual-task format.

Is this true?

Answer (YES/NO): NO